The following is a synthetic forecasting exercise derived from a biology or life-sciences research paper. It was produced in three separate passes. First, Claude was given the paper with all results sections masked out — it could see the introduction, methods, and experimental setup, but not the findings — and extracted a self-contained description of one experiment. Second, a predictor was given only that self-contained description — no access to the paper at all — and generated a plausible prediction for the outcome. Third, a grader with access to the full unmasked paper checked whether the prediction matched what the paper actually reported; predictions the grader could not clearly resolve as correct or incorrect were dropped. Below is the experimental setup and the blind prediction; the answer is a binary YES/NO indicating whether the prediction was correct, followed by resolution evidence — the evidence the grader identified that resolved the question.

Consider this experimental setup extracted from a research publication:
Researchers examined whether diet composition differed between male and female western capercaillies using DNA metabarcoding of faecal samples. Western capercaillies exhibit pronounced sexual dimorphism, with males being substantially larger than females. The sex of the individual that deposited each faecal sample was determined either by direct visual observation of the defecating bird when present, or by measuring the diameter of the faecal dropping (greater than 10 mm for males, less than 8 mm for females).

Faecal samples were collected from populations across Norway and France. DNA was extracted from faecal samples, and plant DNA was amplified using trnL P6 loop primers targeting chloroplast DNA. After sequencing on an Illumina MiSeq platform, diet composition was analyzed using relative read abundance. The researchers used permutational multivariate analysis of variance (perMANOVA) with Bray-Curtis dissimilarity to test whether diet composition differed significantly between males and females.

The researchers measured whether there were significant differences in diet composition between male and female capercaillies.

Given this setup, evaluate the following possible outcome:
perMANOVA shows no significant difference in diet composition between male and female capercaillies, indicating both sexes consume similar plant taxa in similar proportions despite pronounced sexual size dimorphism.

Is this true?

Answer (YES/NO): NO